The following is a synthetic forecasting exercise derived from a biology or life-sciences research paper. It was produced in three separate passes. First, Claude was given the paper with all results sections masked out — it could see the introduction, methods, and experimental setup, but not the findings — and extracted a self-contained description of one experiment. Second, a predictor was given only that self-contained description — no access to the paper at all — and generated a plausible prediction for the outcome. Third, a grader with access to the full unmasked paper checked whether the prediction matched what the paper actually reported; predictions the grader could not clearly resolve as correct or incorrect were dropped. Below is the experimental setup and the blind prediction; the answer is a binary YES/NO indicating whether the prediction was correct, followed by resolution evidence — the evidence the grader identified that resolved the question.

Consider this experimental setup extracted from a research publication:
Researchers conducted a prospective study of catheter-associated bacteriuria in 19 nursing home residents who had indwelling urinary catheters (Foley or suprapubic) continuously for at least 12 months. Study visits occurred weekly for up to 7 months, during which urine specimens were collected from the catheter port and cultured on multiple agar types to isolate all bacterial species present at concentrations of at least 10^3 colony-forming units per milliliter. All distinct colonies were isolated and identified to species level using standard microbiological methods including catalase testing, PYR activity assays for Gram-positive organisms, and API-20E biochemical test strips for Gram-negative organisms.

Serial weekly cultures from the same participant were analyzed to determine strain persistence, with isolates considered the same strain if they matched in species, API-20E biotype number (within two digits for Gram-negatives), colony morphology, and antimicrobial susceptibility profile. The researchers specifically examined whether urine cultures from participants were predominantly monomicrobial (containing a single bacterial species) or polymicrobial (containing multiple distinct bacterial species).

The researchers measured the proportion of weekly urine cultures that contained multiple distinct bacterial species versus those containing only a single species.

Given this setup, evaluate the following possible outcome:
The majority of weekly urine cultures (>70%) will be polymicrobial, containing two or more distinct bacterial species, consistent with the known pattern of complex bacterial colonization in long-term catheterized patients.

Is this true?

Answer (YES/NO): YES